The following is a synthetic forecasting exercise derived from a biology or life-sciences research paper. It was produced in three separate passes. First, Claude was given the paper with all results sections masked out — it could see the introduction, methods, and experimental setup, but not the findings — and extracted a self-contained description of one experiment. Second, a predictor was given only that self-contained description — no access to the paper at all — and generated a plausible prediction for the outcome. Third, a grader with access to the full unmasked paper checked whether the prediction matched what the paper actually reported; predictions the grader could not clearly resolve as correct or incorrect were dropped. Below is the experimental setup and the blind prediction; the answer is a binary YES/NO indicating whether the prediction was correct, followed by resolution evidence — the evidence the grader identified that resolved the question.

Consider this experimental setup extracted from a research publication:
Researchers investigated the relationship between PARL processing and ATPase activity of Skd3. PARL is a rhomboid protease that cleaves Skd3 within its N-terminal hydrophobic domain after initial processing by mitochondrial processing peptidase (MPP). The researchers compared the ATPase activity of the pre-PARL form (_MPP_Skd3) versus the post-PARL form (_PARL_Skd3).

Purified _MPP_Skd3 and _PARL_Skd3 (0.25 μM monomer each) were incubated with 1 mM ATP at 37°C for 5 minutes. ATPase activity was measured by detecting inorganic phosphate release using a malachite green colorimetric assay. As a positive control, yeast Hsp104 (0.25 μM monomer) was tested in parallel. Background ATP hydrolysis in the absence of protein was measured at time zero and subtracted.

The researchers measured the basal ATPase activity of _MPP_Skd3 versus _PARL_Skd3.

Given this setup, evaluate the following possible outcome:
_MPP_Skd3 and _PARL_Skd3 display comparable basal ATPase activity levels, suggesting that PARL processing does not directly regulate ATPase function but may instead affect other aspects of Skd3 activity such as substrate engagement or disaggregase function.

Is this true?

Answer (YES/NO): NO